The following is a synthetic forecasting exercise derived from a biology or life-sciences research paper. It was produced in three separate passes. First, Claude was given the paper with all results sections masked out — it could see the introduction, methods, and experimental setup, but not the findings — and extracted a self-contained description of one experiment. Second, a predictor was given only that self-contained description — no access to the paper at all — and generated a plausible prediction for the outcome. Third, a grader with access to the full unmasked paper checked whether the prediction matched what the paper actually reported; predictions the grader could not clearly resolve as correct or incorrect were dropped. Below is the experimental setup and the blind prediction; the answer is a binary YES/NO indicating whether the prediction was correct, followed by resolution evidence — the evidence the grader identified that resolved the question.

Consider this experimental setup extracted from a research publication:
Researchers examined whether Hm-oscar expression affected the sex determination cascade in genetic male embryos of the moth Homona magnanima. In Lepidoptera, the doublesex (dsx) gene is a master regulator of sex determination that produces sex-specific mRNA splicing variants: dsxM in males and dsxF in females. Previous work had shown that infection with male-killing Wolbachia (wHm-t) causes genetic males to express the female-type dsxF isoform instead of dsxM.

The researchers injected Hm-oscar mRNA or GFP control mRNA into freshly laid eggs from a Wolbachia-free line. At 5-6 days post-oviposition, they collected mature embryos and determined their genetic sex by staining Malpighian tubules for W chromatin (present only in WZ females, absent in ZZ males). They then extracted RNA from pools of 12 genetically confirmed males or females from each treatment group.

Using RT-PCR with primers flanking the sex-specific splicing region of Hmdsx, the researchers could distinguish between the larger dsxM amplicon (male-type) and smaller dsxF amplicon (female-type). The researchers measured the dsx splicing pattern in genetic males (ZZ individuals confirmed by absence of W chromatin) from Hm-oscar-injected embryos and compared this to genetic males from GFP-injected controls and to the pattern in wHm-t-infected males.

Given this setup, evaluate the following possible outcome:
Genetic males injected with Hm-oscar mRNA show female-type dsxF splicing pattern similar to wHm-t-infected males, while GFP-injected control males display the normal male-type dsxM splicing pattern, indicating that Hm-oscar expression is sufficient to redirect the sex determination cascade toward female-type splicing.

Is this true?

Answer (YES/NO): YES